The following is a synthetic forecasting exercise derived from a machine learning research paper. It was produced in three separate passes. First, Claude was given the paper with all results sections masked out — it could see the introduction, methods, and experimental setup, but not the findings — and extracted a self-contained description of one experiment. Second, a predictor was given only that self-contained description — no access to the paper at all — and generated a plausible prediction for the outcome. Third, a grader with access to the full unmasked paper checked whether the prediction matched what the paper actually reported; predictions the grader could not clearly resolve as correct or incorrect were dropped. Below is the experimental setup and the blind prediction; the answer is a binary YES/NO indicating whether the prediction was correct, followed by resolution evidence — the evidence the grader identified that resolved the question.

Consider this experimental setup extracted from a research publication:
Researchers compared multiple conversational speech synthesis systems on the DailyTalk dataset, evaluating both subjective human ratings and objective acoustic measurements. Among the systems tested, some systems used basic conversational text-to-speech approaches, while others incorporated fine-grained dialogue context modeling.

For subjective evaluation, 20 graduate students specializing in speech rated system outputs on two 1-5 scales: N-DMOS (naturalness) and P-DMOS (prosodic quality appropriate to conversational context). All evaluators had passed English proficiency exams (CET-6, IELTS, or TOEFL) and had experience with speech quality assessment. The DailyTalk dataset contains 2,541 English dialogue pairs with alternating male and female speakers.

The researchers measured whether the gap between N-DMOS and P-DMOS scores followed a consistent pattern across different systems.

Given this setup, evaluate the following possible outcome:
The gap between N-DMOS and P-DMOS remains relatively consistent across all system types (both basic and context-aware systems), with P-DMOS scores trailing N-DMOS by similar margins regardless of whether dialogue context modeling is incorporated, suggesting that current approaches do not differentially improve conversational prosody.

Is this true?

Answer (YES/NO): NO